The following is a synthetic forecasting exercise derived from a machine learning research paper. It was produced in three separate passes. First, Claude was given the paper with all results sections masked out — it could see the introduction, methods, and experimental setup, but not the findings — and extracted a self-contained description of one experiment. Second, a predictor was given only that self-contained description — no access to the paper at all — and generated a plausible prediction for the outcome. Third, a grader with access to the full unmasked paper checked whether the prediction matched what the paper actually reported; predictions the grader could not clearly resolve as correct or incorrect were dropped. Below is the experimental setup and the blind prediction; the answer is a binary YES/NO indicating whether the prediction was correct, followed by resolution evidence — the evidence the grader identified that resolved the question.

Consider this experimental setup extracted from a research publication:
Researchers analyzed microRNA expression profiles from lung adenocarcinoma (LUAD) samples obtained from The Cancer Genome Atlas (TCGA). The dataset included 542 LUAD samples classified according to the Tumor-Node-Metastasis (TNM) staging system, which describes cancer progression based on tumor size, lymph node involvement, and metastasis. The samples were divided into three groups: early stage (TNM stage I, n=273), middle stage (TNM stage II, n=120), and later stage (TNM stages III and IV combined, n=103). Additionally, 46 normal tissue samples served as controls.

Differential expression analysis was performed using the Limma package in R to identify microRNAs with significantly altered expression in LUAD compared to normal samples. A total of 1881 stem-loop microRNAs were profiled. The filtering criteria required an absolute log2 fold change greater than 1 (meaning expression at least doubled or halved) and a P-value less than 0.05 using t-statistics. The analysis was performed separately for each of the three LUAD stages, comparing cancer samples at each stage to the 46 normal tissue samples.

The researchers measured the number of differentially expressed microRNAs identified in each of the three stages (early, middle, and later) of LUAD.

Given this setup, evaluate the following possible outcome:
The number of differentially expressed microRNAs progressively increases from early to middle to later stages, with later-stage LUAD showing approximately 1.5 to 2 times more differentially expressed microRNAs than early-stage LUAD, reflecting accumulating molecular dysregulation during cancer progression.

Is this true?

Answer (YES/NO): NO